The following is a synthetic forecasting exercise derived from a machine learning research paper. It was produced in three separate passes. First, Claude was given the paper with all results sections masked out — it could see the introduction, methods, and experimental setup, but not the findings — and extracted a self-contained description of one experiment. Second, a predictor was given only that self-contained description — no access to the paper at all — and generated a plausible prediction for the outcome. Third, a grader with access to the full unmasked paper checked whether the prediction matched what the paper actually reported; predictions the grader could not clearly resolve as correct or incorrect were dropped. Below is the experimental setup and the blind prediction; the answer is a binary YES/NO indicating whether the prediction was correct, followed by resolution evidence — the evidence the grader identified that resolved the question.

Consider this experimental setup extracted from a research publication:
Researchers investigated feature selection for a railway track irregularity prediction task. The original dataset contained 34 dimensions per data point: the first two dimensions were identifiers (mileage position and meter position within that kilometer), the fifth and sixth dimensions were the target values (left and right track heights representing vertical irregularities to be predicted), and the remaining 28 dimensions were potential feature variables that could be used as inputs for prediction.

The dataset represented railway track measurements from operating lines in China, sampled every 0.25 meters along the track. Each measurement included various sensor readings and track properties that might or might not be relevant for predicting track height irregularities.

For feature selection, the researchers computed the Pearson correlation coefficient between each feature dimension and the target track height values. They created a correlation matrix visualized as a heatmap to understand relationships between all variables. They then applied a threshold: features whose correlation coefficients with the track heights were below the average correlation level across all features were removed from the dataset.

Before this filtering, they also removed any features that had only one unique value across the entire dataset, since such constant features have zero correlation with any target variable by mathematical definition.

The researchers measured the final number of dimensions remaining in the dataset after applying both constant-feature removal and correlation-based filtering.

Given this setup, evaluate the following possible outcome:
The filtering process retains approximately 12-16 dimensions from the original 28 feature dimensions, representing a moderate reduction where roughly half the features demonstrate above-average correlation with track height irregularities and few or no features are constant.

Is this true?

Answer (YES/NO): NO